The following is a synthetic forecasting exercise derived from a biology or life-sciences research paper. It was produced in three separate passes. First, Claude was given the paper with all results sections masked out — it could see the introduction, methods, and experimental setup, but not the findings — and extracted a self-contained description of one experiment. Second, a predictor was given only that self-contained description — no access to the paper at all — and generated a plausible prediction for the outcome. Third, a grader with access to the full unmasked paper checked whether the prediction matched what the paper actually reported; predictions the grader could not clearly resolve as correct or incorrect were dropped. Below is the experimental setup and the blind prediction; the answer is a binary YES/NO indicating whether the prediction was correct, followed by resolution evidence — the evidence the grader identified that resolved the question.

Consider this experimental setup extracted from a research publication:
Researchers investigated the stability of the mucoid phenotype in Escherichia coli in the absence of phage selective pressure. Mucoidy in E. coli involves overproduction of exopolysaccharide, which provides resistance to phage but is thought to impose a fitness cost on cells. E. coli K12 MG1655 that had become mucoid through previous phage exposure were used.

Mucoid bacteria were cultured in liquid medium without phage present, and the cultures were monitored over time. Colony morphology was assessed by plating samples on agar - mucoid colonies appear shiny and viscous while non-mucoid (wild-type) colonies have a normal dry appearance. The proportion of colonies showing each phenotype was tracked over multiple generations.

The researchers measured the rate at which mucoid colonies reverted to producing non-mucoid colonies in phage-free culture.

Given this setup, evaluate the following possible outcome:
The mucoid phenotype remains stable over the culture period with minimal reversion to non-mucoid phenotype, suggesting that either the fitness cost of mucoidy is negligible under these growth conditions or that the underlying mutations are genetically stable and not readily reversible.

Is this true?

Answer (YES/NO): NO